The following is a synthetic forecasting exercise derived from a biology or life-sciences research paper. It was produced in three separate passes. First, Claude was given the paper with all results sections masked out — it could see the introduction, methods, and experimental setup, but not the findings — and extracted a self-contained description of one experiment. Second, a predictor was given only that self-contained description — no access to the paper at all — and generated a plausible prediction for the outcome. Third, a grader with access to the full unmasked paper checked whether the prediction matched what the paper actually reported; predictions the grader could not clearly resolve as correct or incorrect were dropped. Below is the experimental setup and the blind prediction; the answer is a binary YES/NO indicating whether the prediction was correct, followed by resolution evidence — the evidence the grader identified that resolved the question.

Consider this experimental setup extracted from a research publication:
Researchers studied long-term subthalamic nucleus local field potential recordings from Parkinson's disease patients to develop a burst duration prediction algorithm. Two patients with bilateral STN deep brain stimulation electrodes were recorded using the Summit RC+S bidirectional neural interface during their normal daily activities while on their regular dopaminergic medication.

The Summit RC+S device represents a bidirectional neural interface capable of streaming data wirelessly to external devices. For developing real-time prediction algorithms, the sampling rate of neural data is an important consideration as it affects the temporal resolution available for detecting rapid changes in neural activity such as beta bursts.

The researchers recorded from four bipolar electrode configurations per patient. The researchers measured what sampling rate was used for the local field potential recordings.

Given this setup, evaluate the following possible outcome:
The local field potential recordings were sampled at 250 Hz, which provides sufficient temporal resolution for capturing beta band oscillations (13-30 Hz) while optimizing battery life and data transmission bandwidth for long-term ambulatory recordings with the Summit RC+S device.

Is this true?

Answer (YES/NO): YES